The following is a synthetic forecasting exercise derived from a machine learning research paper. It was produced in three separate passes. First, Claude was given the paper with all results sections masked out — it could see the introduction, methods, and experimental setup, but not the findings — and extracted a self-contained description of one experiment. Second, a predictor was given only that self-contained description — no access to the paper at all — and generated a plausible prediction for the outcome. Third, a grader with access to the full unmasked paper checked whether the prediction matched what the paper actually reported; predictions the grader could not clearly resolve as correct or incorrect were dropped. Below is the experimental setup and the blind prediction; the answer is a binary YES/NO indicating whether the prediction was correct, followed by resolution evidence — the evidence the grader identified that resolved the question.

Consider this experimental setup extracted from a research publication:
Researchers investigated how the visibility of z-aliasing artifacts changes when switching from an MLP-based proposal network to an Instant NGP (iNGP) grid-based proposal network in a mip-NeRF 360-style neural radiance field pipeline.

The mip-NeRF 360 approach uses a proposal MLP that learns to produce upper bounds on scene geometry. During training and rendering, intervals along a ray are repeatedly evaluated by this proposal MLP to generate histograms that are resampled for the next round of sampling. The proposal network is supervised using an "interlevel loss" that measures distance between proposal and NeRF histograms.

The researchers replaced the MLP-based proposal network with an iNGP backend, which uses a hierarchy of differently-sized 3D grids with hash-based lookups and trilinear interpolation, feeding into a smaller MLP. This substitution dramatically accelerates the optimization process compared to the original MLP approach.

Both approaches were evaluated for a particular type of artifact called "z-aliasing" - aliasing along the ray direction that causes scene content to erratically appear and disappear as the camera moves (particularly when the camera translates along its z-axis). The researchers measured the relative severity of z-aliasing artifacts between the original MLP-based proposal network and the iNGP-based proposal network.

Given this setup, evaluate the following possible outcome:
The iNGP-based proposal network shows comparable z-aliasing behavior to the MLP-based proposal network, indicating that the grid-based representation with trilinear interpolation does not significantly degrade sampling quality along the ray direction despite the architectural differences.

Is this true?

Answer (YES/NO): NO